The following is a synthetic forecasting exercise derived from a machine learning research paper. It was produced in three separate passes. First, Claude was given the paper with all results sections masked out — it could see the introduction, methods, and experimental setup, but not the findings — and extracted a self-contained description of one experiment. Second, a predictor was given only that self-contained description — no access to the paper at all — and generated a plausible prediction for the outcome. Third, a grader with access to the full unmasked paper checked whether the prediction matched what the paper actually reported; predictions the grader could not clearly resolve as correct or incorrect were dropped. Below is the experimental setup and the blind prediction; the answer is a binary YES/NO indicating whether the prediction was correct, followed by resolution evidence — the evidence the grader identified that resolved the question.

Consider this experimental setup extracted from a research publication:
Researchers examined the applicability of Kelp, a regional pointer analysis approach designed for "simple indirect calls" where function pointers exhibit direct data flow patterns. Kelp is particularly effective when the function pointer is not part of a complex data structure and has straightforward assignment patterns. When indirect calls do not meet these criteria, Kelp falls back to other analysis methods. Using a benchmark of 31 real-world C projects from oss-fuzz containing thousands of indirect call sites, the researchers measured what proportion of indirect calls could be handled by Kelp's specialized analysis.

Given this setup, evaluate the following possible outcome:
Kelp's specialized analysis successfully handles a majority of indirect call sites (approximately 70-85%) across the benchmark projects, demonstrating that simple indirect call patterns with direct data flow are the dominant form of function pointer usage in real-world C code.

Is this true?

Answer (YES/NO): NO